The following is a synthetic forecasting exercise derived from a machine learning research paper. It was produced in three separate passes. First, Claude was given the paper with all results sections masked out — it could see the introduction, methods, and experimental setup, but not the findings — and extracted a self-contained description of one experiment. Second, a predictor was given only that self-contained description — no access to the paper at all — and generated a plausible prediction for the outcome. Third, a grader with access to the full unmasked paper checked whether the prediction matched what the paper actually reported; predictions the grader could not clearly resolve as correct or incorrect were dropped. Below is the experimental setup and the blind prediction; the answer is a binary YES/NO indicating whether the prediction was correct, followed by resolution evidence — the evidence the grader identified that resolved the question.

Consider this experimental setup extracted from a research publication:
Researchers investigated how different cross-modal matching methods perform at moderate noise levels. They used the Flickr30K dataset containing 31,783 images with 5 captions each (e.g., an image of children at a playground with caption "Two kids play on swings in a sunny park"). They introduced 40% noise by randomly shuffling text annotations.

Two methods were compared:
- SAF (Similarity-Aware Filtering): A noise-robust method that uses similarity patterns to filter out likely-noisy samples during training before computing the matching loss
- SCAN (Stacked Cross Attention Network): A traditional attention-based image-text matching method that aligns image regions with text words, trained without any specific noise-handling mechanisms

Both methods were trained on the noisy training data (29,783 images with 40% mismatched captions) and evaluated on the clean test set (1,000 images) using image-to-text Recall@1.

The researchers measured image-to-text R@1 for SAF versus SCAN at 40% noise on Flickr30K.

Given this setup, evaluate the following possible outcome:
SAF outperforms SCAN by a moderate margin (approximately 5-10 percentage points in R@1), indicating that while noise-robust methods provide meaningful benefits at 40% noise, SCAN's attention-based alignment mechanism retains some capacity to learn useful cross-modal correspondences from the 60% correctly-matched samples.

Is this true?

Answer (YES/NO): NO